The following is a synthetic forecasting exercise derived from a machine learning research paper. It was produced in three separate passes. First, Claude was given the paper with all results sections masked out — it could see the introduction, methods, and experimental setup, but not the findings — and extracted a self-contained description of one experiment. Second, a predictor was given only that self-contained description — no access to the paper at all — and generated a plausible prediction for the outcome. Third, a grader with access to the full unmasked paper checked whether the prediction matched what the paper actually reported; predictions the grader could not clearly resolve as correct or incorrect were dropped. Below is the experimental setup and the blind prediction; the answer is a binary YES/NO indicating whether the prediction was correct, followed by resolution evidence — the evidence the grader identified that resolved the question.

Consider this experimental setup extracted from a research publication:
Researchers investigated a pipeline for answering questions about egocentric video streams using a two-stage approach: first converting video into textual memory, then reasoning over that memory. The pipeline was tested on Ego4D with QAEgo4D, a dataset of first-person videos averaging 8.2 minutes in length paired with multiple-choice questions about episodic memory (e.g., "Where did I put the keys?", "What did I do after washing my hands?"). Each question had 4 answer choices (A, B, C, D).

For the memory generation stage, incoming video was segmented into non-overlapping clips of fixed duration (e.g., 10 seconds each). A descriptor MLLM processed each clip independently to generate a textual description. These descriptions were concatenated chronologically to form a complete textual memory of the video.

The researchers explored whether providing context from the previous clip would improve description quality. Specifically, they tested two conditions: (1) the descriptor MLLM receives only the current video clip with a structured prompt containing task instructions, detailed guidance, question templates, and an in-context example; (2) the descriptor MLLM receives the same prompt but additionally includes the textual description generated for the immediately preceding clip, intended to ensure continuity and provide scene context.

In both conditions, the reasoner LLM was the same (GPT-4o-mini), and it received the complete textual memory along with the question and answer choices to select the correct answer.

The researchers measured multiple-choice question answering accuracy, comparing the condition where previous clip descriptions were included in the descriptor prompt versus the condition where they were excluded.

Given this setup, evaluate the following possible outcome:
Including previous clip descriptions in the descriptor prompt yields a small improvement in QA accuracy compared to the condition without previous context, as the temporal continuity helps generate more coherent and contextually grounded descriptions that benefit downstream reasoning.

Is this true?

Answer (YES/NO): NO